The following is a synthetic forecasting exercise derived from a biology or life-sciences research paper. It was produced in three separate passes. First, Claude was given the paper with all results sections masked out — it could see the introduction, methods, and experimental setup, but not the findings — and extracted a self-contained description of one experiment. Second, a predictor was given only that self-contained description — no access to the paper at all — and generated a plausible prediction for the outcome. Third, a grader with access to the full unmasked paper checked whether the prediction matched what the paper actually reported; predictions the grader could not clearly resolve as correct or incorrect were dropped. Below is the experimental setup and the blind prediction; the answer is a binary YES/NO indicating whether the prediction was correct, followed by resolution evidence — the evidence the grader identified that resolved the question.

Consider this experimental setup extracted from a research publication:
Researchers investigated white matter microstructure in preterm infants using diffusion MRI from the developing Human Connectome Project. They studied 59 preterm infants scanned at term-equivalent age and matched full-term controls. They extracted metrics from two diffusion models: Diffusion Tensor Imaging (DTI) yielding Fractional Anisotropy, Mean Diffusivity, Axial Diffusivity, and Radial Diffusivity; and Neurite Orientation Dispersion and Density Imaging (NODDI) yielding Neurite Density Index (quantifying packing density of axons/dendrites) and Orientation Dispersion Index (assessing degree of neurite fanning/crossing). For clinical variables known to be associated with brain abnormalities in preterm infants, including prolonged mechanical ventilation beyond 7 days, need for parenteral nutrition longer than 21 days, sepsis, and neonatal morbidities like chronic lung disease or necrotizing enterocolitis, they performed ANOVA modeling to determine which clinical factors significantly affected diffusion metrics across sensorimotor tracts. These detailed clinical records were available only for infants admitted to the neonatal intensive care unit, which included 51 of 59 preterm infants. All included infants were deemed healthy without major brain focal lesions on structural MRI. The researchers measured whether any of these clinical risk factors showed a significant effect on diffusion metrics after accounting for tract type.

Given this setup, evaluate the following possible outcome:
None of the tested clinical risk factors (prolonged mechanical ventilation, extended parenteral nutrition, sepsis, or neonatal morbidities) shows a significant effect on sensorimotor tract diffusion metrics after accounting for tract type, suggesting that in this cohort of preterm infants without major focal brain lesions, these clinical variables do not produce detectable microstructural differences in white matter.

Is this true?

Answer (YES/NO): YES